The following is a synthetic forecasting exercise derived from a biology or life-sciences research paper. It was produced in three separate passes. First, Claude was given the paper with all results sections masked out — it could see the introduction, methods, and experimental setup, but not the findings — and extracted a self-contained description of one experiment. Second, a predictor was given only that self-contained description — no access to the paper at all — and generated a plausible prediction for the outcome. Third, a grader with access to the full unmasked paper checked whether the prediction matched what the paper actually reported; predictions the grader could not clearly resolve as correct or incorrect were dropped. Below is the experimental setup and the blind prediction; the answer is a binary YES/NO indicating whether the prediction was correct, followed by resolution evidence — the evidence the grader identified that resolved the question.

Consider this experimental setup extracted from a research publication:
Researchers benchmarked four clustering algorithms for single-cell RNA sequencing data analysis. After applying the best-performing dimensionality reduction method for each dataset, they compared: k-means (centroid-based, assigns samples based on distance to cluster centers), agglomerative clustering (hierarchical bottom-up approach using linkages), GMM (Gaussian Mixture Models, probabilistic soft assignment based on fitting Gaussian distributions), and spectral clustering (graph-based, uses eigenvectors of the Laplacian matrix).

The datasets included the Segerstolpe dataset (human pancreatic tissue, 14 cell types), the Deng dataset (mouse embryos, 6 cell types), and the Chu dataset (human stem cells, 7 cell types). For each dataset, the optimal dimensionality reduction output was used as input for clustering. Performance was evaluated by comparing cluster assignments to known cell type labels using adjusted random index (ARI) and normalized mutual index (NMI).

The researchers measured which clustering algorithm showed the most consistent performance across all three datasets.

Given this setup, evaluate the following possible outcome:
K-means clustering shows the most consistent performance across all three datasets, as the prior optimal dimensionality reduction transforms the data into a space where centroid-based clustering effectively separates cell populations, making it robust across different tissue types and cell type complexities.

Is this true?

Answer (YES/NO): NO